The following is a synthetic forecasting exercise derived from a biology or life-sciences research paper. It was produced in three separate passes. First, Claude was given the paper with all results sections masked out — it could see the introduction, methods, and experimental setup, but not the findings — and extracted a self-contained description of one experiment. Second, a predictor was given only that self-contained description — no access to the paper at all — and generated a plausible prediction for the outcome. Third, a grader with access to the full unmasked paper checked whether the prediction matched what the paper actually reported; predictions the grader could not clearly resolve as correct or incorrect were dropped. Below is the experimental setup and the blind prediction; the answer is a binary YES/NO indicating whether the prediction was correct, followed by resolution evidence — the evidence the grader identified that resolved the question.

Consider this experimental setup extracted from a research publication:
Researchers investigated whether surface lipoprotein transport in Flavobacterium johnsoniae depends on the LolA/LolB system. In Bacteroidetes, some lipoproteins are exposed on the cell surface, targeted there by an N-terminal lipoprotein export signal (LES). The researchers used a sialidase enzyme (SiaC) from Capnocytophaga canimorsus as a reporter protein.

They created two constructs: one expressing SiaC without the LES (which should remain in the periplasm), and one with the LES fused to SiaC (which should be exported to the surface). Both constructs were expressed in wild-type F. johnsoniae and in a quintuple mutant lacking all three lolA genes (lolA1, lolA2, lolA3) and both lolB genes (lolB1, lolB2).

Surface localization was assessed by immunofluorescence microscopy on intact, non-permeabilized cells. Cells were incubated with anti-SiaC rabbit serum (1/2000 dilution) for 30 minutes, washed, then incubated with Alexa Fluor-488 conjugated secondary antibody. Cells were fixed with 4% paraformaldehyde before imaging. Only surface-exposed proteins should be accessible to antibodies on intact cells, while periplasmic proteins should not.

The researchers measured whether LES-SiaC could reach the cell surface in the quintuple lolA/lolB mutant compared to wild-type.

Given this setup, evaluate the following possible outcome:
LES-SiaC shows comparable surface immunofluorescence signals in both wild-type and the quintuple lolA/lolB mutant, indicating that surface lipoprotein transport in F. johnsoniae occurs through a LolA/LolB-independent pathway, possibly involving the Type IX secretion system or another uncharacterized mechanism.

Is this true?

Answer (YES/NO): YES